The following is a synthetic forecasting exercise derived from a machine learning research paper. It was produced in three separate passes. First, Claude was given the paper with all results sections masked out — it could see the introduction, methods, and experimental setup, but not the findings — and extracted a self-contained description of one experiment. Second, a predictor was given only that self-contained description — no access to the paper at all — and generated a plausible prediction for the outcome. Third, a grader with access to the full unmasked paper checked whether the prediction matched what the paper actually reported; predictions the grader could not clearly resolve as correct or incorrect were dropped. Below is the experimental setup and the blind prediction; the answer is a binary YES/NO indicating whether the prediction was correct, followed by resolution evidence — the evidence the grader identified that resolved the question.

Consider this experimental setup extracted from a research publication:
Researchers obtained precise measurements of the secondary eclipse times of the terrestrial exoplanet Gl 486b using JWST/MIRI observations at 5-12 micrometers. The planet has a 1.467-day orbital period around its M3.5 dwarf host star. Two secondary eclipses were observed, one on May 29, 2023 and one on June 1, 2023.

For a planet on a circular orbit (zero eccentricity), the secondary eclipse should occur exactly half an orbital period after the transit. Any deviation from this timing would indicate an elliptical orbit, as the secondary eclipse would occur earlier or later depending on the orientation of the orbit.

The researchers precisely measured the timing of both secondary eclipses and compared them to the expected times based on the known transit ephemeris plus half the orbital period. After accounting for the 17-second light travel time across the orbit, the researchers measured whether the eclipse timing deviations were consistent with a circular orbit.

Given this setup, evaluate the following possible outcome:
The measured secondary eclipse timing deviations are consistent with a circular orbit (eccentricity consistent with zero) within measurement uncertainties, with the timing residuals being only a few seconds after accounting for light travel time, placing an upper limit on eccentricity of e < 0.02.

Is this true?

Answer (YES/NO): YES